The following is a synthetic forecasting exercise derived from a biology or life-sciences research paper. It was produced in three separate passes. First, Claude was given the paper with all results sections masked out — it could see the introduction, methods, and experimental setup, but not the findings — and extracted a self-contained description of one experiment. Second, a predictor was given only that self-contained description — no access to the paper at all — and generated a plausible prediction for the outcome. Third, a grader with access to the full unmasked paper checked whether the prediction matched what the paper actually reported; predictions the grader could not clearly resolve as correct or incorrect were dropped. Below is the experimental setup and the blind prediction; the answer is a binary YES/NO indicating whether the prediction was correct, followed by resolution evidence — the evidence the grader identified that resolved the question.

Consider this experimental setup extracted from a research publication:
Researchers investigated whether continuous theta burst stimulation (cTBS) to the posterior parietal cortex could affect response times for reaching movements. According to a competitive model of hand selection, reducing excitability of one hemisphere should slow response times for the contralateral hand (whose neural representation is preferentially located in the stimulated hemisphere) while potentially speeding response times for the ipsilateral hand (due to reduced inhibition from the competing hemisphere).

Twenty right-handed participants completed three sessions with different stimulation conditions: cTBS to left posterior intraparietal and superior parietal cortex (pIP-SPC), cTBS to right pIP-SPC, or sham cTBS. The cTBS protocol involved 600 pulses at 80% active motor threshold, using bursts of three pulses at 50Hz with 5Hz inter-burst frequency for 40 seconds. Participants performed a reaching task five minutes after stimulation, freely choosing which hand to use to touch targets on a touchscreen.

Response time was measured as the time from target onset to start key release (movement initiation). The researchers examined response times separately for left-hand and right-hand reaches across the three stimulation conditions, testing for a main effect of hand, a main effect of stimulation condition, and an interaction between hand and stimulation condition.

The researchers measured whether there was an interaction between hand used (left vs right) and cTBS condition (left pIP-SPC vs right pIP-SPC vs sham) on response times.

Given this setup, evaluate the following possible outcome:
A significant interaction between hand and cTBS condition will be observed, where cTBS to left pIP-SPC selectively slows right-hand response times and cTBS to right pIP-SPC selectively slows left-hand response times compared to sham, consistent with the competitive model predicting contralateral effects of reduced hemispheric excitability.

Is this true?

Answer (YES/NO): NO